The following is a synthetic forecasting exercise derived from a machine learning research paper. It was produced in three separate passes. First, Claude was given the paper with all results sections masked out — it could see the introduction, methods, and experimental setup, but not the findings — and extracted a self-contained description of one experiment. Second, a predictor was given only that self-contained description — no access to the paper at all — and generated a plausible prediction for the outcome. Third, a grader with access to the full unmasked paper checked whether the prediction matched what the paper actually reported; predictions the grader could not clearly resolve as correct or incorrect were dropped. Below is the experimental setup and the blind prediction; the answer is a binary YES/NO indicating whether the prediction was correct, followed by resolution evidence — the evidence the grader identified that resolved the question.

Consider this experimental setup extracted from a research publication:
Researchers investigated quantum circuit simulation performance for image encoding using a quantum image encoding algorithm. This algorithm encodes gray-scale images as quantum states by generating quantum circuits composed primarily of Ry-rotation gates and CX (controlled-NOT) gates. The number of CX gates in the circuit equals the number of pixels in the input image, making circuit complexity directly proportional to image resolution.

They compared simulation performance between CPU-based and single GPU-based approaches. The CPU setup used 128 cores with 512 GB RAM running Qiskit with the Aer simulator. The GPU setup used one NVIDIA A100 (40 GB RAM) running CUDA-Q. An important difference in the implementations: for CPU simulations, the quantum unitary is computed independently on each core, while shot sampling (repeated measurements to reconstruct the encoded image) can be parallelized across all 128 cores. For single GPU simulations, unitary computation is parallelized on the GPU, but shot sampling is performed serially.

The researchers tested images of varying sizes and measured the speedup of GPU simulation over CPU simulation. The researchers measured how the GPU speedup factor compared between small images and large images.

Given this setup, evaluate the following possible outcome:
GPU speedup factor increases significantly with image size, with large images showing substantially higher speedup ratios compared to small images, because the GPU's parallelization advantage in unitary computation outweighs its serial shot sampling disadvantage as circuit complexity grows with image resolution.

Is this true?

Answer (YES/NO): NO